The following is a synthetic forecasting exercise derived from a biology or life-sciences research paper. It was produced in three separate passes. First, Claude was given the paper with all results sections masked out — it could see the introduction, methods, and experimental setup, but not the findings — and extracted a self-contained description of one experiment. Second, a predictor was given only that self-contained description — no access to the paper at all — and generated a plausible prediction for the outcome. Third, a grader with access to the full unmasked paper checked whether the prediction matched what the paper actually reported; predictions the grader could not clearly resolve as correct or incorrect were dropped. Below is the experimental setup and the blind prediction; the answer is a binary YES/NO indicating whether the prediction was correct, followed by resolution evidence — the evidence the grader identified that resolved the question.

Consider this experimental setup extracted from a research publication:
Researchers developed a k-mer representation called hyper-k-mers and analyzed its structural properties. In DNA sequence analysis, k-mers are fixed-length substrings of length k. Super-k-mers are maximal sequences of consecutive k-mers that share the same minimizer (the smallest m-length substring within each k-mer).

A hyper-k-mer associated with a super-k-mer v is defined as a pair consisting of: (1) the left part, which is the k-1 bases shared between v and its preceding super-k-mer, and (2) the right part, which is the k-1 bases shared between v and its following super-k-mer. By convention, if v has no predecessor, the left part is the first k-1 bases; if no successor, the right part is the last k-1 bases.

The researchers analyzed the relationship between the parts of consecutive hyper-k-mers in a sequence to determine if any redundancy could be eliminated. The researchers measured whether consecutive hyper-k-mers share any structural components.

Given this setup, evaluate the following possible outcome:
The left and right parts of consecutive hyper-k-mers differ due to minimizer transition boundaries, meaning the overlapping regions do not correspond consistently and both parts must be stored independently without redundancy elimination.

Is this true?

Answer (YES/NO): NO